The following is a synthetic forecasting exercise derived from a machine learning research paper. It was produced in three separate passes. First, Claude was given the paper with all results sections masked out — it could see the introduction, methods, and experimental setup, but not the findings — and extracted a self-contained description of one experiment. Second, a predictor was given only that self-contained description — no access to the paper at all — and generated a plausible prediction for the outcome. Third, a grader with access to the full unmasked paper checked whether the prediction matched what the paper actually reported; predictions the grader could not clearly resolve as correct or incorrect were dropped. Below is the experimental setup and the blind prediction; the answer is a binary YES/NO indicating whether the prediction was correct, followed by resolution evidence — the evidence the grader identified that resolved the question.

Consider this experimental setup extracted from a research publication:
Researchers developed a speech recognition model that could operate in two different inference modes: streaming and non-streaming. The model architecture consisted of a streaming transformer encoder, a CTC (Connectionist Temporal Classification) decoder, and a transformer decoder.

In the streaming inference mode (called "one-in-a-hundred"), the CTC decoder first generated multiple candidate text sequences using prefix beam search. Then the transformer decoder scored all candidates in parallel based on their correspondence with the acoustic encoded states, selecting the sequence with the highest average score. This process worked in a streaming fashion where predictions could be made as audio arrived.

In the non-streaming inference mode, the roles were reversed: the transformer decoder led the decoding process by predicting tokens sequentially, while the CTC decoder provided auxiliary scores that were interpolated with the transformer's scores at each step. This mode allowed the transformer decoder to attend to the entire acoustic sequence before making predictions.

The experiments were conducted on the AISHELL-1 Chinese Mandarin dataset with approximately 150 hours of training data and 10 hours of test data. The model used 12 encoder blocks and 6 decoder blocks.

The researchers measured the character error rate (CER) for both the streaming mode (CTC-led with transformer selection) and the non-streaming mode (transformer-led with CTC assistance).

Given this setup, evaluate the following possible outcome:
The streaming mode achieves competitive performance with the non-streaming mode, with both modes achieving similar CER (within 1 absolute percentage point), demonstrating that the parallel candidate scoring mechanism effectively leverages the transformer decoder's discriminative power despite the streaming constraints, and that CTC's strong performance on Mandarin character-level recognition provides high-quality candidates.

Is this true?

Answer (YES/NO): YES